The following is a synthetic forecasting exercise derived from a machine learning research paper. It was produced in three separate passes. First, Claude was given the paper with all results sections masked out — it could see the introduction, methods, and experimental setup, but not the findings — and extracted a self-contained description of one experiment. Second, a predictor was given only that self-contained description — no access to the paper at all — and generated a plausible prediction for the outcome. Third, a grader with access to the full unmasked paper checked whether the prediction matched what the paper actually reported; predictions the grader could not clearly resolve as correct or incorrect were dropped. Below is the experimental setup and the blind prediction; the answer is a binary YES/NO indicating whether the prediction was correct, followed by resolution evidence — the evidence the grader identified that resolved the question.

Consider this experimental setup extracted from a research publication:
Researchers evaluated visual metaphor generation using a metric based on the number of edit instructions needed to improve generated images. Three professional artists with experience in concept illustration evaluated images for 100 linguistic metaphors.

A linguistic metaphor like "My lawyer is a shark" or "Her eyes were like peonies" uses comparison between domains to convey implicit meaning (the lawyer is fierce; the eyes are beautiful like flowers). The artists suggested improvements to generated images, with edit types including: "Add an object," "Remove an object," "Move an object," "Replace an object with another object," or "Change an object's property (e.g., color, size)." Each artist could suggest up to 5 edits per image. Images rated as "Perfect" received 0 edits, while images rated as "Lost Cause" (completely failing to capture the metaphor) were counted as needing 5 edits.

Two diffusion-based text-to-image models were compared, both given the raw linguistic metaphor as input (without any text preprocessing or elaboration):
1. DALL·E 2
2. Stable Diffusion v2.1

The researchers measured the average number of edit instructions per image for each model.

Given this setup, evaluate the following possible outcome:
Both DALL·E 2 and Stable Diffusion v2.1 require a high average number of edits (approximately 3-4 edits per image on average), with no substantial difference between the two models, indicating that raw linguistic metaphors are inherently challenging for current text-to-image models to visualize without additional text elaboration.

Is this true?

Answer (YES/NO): NO